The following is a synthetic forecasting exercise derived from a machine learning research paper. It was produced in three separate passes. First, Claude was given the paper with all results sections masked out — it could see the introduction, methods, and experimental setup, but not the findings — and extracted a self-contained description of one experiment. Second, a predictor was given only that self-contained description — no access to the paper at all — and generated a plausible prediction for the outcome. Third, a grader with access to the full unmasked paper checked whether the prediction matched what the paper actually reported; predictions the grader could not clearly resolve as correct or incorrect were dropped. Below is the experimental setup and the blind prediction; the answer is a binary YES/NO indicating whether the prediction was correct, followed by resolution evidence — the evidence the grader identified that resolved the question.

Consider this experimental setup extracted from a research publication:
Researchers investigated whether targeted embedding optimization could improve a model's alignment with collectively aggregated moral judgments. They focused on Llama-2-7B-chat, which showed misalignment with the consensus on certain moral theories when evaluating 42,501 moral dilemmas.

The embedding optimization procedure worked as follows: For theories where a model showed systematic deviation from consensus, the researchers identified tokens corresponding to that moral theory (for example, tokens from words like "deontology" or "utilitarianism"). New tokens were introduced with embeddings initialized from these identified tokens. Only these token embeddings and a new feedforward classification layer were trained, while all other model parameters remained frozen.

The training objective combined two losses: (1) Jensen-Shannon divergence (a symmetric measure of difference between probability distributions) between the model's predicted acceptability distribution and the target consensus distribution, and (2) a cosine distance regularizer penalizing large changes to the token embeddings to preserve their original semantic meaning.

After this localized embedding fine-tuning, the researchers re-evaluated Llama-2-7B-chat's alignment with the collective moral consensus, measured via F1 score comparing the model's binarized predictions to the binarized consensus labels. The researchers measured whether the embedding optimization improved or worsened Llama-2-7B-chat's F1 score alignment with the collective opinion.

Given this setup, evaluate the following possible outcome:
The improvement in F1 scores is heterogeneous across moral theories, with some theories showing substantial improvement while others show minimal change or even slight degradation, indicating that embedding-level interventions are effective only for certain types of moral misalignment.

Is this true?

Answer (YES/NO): NO